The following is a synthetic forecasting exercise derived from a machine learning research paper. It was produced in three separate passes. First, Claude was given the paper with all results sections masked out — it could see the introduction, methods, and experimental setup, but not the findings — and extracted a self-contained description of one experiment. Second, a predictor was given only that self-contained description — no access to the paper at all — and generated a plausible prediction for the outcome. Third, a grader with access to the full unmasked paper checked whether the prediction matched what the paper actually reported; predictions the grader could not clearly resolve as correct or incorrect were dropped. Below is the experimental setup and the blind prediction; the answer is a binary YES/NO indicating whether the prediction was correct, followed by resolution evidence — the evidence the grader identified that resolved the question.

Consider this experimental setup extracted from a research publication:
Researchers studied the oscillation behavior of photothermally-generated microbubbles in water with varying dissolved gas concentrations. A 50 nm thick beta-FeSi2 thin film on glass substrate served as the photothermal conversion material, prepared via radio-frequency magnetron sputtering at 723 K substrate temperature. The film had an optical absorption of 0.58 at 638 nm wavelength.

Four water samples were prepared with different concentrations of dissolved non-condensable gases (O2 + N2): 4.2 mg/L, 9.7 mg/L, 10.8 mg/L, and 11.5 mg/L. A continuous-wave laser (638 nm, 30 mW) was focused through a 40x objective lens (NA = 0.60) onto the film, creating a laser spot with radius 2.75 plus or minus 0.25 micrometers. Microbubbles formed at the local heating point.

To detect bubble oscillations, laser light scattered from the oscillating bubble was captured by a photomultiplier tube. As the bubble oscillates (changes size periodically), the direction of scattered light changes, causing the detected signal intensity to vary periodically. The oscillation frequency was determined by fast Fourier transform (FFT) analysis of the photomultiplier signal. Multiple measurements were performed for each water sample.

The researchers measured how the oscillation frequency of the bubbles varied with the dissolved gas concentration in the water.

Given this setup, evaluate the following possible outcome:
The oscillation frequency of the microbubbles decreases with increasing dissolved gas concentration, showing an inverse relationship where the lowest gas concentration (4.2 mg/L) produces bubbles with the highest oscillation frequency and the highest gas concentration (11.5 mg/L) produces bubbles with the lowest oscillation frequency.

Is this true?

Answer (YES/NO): YES